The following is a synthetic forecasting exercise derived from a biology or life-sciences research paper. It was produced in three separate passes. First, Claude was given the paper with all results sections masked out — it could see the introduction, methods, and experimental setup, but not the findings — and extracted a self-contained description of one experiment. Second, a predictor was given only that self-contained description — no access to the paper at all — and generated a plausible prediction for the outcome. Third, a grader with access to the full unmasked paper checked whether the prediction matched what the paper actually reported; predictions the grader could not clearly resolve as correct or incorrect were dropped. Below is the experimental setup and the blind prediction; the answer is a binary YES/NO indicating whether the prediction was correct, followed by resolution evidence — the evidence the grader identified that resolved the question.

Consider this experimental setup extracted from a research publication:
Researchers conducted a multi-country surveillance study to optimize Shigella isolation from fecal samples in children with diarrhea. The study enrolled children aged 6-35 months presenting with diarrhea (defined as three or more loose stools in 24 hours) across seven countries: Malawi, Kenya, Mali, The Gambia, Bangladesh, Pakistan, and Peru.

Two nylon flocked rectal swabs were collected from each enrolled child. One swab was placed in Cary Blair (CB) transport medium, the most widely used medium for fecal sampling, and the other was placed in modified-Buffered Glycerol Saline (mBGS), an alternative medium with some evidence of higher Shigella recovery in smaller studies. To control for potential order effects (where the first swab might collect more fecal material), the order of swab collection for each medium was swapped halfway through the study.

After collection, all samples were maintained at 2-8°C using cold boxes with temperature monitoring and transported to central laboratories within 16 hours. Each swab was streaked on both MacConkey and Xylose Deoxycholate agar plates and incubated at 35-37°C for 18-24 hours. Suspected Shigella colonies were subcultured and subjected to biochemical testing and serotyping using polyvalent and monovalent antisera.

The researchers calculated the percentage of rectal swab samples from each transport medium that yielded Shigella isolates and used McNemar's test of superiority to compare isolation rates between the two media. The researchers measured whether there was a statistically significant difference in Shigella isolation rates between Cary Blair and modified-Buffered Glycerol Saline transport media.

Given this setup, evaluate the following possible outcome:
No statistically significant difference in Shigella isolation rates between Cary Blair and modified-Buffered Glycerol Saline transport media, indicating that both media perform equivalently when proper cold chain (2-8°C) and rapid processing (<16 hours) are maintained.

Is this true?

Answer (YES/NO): YES